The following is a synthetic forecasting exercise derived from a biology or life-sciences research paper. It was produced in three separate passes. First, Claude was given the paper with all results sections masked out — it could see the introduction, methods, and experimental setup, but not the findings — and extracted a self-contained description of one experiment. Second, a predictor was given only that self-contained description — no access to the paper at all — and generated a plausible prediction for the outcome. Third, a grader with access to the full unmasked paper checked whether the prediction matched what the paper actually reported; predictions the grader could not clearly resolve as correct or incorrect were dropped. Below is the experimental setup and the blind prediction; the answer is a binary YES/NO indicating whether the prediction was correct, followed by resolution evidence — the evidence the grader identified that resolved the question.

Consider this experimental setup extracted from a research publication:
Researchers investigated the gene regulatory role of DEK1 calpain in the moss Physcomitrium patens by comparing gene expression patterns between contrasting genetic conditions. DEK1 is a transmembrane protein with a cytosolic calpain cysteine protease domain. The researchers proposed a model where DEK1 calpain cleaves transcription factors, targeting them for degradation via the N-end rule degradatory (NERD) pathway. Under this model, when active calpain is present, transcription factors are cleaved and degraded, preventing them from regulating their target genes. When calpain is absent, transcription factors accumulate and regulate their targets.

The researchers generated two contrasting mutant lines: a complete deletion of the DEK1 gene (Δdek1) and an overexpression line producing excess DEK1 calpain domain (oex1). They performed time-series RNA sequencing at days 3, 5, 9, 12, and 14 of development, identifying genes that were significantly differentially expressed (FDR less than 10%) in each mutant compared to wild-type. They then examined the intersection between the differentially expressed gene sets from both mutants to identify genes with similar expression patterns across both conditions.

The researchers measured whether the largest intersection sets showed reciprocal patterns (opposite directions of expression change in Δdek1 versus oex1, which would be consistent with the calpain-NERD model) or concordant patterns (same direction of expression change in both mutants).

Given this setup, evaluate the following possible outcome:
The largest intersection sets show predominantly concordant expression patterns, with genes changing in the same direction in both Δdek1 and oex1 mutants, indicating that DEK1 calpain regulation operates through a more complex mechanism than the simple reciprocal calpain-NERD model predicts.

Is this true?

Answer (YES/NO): NO